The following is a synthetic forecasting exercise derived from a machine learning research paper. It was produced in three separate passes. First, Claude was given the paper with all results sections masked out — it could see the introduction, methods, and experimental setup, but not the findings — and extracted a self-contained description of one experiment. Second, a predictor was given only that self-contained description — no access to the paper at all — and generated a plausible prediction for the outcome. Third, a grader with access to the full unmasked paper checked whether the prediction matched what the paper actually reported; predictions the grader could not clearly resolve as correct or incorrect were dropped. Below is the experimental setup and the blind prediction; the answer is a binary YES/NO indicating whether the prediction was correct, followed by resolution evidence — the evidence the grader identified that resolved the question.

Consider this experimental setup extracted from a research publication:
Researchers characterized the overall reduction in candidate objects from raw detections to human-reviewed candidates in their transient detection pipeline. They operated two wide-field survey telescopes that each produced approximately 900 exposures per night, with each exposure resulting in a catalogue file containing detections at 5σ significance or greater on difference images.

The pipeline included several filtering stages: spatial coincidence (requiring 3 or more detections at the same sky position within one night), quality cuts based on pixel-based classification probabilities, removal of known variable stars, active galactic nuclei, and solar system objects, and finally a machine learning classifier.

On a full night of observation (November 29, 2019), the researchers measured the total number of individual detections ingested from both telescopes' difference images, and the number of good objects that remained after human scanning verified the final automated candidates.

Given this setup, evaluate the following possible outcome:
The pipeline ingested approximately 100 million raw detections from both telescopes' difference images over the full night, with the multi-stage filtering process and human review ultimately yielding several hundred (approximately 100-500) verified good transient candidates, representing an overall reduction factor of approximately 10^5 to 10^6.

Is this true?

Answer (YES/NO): NO